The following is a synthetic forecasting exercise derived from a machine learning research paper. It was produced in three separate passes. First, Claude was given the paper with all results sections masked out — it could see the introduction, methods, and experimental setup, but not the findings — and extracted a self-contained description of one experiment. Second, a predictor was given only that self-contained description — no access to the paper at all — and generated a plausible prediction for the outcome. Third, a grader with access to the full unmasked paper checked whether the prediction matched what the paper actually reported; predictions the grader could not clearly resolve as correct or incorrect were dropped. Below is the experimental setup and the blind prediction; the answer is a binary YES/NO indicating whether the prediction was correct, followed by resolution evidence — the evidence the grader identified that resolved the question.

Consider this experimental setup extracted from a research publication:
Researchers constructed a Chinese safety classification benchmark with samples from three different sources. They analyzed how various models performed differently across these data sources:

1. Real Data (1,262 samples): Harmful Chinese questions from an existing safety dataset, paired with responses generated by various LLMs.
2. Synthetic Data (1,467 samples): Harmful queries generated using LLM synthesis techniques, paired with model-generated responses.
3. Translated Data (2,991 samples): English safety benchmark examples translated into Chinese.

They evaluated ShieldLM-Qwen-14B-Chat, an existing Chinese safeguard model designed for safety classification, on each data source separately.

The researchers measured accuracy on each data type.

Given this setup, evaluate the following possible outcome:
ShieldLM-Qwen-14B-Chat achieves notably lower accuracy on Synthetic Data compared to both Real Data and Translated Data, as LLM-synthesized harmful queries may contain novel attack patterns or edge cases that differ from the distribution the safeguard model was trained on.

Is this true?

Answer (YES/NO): NO